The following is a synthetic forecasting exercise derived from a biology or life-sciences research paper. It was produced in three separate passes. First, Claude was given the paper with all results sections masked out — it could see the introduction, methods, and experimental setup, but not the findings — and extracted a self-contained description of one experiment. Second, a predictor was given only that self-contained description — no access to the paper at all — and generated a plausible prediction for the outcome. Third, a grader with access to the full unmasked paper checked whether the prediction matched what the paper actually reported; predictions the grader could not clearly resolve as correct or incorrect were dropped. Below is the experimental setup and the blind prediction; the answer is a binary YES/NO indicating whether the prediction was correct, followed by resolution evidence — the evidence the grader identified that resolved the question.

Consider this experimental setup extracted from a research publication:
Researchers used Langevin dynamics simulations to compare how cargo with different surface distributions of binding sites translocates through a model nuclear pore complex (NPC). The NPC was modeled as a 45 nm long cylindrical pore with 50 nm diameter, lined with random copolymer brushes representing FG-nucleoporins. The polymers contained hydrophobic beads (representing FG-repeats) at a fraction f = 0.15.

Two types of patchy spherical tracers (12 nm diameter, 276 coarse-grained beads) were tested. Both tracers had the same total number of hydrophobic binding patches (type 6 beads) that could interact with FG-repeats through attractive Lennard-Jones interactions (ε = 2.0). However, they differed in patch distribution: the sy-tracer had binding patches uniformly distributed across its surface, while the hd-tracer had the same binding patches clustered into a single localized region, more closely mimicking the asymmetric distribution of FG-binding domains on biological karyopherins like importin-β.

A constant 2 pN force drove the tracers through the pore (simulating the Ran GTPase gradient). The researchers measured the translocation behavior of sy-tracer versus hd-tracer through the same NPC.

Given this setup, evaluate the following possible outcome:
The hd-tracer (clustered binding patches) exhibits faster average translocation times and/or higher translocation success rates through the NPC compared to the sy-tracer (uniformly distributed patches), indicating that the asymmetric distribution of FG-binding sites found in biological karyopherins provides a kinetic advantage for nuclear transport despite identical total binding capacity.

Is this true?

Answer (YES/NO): NO